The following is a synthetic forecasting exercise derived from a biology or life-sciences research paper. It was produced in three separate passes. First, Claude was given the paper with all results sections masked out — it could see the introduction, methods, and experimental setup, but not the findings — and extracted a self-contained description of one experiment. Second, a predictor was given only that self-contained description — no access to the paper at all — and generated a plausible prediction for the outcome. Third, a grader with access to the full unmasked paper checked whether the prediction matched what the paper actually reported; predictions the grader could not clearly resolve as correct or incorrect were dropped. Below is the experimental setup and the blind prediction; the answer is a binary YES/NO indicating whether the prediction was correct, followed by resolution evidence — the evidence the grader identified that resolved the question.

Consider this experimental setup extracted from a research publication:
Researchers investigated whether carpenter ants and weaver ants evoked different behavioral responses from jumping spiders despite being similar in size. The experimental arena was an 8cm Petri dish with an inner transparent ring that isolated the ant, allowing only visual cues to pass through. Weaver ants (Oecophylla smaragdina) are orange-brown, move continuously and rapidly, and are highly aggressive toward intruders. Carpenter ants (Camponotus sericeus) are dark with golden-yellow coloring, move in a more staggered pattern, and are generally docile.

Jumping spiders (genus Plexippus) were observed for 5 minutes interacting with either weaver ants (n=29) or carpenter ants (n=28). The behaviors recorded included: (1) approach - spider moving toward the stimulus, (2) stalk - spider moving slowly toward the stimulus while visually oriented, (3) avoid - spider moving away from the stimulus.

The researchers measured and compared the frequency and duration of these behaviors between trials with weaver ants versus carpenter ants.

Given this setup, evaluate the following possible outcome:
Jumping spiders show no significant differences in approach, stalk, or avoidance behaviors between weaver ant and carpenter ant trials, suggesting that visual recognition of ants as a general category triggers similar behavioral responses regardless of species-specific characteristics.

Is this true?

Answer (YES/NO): NO